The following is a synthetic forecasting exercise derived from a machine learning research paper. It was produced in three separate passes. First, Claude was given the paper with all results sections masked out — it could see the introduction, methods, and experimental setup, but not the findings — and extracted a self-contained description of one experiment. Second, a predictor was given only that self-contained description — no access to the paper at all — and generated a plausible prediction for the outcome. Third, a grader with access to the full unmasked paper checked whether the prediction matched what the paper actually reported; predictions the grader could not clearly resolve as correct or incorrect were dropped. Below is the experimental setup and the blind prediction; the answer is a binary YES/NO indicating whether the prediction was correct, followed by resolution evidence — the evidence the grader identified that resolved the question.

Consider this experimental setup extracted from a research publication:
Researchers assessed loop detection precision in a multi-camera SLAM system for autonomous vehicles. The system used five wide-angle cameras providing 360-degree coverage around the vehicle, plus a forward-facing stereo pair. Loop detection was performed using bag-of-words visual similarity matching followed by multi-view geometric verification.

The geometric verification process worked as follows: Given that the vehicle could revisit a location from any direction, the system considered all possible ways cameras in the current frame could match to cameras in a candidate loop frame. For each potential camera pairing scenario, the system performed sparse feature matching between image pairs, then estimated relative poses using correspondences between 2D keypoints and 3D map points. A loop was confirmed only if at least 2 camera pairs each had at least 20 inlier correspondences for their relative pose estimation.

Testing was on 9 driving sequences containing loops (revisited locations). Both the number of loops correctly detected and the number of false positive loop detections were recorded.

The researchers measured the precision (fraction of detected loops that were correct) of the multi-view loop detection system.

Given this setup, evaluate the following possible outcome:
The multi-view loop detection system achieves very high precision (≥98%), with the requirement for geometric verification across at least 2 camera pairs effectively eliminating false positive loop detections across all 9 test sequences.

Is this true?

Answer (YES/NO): YES